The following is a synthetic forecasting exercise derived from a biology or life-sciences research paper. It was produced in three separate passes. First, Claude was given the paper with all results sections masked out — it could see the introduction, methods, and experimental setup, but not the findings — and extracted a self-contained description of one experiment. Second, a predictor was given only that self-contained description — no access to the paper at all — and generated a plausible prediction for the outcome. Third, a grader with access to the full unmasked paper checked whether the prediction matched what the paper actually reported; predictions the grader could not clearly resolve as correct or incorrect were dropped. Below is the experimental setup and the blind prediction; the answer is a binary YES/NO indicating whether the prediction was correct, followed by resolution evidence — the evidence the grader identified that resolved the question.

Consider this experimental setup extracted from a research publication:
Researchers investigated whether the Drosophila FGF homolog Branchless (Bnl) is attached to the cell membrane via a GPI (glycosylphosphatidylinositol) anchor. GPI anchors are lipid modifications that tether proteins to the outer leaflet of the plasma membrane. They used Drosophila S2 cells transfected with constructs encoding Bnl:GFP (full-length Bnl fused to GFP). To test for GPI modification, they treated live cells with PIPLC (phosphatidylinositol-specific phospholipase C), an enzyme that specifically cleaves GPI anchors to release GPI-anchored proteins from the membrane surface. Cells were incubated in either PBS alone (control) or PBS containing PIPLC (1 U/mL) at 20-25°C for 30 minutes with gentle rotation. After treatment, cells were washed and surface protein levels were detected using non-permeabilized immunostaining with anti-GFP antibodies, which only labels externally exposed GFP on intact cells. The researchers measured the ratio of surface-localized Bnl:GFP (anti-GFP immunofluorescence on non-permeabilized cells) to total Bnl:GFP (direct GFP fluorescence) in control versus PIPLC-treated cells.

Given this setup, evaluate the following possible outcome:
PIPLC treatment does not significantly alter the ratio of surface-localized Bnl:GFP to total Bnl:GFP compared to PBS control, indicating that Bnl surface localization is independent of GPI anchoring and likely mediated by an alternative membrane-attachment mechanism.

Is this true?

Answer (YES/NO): NO